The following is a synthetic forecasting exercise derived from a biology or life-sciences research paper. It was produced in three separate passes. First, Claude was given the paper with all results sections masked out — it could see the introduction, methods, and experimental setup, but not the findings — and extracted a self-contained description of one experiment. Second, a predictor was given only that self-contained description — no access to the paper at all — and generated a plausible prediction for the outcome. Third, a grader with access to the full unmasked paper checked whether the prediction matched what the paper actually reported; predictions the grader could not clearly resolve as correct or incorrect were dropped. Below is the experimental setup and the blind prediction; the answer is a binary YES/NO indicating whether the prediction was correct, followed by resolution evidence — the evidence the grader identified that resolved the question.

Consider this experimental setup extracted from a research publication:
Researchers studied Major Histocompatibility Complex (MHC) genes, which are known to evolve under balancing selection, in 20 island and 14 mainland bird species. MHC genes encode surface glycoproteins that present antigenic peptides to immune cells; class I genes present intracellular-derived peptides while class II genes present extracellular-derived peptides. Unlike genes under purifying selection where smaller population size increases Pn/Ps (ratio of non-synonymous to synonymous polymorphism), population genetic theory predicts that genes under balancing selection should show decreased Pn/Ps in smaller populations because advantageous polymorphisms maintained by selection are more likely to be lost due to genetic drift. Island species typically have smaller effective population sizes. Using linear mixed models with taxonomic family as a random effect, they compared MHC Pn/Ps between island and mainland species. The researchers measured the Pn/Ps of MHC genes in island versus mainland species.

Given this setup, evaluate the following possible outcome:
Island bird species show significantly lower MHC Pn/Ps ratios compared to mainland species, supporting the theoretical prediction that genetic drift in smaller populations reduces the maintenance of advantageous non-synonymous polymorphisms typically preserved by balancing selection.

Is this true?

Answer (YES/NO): YES